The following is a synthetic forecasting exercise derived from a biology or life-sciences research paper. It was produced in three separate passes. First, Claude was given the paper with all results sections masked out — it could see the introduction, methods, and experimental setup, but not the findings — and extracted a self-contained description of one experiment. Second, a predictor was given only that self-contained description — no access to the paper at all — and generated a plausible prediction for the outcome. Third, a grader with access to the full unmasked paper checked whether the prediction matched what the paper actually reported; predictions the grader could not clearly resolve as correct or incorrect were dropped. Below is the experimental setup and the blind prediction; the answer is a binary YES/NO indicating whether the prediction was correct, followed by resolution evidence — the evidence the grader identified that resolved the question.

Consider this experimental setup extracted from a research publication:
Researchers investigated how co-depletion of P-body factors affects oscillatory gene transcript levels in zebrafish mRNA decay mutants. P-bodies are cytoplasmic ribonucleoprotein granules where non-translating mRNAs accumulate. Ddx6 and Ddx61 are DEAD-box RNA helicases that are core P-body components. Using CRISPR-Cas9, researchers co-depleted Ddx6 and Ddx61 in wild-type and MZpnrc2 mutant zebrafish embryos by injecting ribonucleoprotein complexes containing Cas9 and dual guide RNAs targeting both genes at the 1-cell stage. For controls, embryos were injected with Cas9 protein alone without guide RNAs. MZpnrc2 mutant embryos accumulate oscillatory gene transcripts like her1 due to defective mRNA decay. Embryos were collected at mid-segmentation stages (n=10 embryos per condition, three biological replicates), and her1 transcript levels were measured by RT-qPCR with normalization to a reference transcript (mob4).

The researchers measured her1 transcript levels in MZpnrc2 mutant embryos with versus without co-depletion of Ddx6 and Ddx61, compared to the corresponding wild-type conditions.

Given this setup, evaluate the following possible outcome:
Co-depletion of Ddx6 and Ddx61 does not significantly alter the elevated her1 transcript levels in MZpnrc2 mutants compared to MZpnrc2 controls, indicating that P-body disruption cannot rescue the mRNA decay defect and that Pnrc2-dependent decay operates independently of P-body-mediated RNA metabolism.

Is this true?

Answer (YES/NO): NO